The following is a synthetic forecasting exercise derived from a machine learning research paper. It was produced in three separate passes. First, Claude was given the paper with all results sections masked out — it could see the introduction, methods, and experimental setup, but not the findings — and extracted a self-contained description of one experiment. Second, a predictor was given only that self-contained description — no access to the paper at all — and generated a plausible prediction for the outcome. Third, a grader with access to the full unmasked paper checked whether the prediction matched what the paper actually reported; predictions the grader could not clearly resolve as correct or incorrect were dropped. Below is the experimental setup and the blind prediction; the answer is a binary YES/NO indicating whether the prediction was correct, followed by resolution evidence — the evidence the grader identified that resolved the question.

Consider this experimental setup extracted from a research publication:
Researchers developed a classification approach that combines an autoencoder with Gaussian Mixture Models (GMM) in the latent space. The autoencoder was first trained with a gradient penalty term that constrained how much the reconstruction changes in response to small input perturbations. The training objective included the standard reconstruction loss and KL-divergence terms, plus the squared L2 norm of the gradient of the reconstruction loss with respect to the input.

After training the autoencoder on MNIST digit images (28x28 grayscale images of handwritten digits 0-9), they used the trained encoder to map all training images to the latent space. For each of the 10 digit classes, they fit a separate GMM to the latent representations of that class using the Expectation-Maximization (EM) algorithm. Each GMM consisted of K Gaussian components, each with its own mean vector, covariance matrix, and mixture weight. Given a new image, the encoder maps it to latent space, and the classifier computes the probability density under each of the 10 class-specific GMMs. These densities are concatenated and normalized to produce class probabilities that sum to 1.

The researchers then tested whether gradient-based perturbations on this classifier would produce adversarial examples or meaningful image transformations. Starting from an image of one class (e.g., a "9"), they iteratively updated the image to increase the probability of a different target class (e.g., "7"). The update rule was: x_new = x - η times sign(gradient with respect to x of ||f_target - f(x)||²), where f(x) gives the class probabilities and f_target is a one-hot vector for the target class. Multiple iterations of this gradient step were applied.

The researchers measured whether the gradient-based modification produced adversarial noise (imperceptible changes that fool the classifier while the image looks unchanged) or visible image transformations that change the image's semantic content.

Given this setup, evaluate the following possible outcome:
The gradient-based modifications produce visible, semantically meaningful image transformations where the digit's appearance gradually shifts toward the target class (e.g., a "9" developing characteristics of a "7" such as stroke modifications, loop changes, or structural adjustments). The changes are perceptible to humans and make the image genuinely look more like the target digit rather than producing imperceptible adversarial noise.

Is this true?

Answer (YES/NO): YES